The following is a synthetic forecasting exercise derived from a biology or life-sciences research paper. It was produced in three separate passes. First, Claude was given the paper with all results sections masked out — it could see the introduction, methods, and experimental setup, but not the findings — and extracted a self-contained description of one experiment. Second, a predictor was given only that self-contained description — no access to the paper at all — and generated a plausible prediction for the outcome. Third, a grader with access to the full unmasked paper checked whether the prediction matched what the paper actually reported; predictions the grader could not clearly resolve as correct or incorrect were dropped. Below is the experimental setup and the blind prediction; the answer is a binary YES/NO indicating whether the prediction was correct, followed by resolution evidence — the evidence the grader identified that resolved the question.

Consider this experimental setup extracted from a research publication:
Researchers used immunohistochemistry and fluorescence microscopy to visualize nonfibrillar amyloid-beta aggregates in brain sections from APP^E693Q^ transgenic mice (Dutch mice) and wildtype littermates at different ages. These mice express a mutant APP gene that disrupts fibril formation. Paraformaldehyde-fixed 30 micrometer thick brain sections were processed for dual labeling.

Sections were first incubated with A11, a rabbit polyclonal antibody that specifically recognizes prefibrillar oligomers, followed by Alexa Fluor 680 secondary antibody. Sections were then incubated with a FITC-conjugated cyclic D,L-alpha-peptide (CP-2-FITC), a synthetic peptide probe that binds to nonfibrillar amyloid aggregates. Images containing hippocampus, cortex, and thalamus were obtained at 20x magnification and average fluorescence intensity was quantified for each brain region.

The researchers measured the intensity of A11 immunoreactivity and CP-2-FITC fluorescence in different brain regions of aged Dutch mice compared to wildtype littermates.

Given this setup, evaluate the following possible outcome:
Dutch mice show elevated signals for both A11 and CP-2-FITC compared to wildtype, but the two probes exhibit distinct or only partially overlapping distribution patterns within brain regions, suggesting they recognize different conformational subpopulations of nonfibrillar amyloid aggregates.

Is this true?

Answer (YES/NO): NO